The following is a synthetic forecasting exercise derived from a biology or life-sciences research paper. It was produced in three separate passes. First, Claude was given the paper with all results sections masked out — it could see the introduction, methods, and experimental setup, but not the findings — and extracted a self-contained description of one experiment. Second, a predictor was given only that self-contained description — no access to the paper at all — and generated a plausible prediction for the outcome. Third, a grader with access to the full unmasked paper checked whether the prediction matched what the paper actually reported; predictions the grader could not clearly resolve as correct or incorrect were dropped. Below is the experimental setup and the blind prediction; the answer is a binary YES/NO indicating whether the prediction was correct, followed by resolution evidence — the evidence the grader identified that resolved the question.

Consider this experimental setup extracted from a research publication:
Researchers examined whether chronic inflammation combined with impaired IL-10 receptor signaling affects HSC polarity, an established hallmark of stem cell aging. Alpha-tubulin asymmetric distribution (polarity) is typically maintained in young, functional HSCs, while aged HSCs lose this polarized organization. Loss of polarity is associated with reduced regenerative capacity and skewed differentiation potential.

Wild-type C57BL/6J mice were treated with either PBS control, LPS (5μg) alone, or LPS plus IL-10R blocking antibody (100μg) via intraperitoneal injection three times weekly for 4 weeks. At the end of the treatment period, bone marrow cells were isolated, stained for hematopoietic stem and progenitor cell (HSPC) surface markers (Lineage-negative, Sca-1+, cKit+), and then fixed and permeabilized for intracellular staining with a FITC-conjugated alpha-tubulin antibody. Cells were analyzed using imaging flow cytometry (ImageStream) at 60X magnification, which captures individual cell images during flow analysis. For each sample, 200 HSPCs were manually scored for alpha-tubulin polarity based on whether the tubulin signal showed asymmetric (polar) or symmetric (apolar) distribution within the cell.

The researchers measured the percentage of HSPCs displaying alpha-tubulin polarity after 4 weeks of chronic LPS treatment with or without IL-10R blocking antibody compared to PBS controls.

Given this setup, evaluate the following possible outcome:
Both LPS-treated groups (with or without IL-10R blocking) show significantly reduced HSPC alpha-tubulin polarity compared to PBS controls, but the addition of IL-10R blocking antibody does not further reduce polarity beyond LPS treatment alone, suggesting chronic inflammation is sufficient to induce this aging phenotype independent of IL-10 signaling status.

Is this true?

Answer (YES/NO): NO